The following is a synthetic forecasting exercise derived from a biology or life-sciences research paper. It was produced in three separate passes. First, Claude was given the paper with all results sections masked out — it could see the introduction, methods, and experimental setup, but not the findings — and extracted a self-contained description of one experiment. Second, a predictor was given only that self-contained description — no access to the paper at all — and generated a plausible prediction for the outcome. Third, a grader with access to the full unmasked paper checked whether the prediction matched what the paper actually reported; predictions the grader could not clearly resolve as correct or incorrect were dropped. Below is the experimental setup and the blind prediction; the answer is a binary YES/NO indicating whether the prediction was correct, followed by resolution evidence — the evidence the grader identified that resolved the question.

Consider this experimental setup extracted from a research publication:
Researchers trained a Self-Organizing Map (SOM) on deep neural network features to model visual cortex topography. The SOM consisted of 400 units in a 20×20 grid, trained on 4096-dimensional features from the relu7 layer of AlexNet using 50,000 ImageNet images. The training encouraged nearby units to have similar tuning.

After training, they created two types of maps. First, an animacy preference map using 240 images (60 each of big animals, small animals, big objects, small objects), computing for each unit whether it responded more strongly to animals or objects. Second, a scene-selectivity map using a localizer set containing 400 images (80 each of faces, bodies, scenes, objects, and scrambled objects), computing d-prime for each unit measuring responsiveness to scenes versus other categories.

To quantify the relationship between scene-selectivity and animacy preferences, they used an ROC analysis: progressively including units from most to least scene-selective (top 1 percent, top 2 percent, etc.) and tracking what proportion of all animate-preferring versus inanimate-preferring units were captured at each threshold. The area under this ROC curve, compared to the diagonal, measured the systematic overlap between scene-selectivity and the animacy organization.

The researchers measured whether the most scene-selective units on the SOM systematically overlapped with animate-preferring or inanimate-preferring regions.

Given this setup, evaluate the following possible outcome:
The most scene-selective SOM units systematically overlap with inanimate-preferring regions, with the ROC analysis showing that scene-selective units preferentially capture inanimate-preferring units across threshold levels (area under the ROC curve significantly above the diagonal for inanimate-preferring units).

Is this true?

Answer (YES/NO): YES